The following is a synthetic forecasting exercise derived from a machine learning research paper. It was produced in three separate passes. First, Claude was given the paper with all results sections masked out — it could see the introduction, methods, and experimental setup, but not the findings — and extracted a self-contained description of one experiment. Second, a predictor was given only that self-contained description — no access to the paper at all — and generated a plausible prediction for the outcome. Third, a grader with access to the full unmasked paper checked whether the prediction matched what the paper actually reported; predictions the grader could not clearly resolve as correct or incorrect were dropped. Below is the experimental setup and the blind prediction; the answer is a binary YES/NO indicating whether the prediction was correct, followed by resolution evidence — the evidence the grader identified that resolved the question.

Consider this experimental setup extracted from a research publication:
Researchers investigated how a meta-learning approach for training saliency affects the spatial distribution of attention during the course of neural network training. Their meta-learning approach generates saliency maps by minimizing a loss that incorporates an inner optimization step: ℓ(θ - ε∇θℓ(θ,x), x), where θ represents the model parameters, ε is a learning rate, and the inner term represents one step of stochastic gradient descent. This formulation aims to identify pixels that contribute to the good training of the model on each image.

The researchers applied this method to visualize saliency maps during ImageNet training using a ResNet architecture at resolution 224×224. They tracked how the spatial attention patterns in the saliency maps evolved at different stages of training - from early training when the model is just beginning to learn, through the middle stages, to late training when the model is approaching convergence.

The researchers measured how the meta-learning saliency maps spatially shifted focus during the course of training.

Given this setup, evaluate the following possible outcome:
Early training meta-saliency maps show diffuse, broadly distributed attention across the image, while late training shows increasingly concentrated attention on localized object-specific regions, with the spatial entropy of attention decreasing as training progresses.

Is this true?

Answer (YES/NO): NO